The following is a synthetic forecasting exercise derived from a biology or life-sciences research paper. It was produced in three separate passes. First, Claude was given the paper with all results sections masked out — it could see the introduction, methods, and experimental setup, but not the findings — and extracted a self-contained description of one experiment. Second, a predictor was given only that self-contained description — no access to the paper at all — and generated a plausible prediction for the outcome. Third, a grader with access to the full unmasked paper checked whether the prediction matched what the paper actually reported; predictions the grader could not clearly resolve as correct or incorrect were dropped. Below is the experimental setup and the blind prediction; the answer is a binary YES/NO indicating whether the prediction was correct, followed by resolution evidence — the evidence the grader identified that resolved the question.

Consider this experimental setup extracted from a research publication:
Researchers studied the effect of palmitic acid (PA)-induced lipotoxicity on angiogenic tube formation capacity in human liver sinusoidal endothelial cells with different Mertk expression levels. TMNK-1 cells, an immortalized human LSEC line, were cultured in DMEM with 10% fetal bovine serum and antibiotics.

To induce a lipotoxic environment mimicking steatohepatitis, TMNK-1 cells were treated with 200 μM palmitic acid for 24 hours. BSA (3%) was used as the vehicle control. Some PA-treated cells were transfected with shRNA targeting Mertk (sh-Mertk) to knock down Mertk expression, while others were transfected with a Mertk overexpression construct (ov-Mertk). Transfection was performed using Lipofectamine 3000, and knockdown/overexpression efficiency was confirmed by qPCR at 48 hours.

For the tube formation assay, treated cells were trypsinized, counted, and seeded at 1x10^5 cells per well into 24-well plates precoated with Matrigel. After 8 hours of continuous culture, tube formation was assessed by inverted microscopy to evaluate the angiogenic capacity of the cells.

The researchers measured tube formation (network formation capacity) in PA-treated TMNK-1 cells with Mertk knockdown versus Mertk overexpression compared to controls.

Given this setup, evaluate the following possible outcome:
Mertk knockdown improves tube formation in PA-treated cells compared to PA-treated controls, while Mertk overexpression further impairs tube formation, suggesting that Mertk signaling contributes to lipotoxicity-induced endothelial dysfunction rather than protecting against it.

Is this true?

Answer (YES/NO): NO